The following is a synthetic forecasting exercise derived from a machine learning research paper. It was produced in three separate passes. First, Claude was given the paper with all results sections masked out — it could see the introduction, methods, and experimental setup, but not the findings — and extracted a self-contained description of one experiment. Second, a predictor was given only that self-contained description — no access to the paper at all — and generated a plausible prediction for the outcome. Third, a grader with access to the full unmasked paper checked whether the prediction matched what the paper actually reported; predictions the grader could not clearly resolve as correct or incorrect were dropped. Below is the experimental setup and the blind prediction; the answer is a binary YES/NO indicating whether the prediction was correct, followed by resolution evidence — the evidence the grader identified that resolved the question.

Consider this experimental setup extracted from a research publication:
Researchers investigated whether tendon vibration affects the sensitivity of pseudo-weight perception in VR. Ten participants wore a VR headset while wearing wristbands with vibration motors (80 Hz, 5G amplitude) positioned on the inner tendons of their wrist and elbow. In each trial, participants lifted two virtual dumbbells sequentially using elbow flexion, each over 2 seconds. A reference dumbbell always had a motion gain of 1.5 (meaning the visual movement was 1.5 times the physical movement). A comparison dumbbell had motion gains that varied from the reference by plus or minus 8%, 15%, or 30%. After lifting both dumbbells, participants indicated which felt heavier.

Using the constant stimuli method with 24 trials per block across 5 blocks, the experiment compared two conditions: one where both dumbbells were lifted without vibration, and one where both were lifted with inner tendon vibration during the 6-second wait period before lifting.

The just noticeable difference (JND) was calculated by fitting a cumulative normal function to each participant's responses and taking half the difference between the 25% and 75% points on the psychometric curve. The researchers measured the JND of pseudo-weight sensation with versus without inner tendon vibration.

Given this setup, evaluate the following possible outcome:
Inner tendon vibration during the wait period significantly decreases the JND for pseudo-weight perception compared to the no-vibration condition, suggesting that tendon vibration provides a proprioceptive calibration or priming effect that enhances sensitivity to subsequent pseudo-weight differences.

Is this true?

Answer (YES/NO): NO